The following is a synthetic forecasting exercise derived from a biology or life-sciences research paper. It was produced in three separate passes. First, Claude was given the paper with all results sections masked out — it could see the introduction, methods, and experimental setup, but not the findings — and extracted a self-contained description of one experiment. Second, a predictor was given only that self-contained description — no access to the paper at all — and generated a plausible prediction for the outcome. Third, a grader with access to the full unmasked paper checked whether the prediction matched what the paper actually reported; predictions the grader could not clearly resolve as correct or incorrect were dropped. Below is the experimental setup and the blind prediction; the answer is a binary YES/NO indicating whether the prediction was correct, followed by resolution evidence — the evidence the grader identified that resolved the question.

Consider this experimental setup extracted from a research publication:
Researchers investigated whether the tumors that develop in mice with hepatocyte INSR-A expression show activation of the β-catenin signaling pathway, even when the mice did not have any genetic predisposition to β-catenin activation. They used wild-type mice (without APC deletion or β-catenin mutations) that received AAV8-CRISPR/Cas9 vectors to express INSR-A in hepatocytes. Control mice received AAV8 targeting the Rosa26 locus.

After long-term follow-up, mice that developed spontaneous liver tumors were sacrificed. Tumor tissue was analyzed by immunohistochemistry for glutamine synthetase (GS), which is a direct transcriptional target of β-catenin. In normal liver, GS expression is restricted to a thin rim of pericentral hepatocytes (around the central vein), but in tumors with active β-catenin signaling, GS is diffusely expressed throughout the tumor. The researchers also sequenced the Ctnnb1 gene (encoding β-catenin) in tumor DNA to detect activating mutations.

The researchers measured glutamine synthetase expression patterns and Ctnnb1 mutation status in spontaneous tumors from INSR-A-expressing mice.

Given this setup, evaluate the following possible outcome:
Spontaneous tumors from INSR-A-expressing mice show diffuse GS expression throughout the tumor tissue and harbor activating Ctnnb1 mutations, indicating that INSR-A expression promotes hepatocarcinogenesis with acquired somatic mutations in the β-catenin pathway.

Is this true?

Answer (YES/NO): NO